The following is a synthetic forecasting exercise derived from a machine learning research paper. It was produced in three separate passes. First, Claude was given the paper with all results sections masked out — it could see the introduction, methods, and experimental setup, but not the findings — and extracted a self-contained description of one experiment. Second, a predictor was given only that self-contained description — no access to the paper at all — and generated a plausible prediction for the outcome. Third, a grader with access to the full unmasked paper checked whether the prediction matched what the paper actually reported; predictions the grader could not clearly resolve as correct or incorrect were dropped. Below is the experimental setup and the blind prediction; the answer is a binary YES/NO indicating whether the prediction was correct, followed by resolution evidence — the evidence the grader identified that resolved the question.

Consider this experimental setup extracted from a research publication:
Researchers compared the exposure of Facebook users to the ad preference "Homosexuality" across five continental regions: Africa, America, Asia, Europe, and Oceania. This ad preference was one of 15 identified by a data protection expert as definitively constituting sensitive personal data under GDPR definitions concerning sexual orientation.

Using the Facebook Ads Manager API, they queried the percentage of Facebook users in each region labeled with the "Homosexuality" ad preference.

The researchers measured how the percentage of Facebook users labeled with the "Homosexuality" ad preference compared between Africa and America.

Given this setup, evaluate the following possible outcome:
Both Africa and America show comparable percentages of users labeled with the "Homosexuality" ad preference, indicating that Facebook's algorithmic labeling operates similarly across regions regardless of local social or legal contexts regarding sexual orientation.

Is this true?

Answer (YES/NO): NO